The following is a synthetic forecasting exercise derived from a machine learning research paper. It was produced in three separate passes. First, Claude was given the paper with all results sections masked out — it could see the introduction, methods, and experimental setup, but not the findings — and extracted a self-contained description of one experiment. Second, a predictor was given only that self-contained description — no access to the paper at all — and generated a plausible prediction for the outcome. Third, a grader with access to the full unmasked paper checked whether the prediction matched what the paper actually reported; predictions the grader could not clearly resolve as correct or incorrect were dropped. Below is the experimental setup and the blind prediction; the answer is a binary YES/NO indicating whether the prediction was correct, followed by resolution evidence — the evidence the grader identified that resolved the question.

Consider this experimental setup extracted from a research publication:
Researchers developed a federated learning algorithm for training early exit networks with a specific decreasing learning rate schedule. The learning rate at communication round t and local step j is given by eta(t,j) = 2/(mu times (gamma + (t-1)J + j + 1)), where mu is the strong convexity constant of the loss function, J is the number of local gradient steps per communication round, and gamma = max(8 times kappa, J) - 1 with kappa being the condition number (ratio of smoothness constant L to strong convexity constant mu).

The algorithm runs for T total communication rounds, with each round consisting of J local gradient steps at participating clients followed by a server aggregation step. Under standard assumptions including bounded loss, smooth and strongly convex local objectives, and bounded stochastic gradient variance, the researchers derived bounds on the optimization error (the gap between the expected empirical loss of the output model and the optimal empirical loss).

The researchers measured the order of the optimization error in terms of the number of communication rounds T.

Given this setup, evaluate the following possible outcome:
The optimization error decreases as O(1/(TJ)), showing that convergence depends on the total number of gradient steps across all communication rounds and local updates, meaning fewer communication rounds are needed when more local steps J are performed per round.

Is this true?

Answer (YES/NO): YES